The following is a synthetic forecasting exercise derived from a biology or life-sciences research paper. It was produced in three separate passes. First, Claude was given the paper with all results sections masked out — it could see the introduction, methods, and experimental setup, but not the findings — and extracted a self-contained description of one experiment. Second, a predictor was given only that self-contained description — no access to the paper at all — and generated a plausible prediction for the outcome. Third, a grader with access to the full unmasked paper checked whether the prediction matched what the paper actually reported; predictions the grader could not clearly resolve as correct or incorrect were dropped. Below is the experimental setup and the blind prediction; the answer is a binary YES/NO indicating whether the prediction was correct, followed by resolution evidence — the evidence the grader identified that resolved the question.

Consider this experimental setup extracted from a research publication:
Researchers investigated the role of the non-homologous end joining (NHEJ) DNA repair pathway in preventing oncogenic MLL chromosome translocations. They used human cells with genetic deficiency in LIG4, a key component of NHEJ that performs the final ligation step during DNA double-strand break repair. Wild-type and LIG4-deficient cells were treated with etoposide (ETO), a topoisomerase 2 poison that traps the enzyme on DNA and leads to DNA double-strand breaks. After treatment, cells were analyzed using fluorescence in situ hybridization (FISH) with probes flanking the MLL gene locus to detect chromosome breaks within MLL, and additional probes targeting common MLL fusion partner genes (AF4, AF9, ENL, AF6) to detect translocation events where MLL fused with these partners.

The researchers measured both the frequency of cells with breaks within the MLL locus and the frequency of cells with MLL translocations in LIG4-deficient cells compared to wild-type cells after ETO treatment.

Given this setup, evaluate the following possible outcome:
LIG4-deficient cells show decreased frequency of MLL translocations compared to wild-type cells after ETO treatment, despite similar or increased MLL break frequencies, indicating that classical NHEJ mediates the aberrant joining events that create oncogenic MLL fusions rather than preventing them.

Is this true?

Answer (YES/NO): NO